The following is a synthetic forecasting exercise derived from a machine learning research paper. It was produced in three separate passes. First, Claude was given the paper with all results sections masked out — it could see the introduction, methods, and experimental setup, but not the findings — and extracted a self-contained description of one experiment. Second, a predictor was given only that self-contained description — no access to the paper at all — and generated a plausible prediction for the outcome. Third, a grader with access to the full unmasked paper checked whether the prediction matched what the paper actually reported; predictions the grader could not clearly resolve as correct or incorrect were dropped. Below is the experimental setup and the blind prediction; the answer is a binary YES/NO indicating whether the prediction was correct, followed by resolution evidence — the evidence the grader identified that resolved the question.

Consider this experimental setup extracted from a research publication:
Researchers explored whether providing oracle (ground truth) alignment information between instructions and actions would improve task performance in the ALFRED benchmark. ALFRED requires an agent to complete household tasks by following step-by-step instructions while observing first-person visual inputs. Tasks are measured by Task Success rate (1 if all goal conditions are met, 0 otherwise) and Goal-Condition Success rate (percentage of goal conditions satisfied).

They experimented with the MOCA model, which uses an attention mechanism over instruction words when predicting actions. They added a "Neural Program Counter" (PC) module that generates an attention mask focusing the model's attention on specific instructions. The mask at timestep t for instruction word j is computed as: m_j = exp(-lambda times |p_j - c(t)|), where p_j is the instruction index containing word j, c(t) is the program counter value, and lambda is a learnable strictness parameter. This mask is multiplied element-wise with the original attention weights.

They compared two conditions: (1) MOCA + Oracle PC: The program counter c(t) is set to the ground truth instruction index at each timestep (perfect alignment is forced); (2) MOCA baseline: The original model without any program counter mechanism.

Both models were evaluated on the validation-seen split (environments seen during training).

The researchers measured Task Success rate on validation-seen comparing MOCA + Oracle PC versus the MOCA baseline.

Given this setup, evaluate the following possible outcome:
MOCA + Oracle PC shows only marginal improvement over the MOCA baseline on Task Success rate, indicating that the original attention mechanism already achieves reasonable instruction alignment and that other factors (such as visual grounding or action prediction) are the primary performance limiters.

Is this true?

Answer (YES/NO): NO